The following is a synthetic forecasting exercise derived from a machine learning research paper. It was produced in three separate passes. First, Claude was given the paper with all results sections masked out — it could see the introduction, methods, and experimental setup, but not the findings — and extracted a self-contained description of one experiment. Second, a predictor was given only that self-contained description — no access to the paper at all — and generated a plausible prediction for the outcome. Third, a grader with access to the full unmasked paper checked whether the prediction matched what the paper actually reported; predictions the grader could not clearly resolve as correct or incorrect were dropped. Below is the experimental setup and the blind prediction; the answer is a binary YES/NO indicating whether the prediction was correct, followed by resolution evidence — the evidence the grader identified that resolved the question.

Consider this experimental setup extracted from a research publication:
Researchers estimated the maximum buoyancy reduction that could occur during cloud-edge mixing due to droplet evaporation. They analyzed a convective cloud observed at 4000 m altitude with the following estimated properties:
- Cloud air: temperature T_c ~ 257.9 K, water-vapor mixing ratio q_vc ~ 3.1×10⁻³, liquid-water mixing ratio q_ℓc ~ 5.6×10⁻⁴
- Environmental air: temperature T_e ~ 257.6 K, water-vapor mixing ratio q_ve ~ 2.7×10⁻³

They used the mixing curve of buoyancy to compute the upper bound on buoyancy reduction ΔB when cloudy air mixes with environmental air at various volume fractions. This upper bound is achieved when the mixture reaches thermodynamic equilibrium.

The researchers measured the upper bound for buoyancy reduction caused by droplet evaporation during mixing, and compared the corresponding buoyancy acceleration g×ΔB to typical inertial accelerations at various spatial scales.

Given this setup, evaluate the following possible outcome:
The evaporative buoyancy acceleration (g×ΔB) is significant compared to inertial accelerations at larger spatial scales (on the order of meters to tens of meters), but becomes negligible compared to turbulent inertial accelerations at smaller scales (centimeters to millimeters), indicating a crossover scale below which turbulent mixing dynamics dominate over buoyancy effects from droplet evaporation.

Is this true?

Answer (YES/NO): NO